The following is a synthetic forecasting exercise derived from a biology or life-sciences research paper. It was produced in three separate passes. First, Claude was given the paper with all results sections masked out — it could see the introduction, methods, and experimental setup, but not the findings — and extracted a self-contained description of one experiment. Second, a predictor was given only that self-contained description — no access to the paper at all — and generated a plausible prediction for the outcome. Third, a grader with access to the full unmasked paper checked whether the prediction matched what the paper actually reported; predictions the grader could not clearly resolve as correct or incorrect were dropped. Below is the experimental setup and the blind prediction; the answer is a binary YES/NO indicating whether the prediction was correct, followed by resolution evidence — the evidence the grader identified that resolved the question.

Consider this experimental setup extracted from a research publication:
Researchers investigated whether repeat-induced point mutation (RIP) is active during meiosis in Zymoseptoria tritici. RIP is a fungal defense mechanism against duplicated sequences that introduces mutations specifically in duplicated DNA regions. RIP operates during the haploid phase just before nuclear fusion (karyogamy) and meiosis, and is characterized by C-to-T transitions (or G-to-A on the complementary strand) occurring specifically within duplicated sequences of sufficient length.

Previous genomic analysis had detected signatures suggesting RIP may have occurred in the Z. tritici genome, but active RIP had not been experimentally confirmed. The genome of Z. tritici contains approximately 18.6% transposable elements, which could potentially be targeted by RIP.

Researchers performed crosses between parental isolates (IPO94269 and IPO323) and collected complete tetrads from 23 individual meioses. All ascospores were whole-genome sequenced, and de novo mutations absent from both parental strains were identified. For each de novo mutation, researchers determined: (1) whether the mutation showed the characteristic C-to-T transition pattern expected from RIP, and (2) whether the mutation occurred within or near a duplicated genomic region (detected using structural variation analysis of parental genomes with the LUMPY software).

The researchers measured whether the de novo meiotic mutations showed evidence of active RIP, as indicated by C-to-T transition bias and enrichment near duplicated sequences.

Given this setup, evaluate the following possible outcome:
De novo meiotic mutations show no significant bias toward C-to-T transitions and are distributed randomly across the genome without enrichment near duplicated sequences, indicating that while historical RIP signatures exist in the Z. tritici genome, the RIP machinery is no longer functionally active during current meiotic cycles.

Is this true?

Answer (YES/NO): NO